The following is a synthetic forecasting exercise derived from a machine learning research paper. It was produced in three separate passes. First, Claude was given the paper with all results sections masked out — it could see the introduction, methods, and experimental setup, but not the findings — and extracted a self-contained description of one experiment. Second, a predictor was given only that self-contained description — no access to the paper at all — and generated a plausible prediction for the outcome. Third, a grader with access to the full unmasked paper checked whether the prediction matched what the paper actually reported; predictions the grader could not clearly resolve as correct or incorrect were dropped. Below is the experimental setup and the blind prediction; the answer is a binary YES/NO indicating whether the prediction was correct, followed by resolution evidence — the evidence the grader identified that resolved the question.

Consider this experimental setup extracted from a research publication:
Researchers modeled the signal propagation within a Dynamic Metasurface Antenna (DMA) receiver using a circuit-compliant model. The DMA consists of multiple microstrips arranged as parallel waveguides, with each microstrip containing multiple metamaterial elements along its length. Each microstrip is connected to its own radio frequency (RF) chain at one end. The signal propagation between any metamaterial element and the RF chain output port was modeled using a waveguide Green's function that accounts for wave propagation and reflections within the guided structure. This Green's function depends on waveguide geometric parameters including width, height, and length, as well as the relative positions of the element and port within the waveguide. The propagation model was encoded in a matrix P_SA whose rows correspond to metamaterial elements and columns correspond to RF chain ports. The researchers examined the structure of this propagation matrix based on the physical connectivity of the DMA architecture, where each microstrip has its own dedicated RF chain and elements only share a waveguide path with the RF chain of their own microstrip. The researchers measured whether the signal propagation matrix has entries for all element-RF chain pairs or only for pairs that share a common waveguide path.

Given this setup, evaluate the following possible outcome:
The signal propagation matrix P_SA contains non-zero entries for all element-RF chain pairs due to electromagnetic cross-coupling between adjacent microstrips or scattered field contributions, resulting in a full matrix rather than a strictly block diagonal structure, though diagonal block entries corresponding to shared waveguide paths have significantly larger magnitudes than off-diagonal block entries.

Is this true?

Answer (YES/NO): NO